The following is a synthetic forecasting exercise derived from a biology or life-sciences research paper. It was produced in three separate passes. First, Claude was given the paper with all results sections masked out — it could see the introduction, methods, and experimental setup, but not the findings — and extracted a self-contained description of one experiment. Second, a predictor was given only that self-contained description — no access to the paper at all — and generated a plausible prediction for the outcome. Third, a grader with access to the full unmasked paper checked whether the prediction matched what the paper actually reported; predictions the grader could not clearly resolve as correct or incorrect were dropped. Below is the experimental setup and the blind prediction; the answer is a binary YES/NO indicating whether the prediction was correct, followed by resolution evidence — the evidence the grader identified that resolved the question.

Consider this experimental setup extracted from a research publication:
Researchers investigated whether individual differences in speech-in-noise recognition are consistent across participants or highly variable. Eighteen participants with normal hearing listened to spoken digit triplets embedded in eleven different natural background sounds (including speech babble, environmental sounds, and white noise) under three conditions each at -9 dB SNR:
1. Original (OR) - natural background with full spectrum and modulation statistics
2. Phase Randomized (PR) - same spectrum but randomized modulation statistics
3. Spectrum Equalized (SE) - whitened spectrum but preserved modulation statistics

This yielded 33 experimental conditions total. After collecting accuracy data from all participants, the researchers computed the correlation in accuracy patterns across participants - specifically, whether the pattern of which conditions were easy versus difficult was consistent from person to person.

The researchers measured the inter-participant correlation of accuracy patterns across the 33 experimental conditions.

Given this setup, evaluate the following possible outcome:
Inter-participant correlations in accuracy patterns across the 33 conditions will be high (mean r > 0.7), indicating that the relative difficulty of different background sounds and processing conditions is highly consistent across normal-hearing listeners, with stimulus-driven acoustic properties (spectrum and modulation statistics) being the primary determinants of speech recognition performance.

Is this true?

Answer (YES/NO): YES